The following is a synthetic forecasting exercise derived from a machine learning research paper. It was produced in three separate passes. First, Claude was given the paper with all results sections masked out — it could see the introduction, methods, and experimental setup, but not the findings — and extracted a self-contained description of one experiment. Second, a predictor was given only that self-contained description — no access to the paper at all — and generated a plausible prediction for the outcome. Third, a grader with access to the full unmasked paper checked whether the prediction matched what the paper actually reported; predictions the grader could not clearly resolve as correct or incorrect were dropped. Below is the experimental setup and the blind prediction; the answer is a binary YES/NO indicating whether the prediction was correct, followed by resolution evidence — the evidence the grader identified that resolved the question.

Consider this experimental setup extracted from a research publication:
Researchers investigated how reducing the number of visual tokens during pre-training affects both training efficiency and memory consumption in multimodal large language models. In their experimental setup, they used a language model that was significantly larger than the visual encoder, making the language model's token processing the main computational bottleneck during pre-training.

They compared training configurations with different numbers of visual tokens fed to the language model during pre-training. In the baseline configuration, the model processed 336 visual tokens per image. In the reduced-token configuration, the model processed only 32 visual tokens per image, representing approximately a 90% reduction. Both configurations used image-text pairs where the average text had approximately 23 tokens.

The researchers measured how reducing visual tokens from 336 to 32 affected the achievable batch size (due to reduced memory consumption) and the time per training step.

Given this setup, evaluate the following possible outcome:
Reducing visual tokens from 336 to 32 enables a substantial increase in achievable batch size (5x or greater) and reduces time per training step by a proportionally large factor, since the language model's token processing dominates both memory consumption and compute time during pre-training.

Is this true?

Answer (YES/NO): NO